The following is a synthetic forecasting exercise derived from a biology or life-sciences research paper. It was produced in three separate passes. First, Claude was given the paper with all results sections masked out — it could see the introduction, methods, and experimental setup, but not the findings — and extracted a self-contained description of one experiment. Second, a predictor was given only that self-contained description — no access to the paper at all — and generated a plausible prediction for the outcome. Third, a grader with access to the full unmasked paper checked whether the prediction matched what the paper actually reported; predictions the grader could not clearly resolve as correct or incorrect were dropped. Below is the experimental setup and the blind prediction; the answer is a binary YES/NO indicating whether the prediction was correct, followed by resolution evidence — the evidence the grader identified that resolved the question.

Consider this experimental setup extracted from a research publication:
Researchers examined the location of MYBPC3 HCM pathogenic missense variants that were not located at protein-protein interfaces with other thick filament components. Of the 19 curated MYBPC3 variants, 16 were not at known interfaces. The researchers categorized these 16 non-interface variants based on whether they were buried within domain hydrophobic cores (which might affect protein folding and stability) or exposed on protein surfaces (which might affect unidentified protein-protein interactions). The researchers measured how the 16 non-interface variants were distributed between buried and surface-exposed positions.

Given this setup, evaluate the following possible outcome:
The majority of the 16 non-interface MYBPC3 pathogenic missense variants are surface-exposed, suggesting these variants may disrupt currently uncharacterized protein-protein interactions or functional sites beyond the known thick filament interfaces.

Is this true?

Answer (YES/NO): NO